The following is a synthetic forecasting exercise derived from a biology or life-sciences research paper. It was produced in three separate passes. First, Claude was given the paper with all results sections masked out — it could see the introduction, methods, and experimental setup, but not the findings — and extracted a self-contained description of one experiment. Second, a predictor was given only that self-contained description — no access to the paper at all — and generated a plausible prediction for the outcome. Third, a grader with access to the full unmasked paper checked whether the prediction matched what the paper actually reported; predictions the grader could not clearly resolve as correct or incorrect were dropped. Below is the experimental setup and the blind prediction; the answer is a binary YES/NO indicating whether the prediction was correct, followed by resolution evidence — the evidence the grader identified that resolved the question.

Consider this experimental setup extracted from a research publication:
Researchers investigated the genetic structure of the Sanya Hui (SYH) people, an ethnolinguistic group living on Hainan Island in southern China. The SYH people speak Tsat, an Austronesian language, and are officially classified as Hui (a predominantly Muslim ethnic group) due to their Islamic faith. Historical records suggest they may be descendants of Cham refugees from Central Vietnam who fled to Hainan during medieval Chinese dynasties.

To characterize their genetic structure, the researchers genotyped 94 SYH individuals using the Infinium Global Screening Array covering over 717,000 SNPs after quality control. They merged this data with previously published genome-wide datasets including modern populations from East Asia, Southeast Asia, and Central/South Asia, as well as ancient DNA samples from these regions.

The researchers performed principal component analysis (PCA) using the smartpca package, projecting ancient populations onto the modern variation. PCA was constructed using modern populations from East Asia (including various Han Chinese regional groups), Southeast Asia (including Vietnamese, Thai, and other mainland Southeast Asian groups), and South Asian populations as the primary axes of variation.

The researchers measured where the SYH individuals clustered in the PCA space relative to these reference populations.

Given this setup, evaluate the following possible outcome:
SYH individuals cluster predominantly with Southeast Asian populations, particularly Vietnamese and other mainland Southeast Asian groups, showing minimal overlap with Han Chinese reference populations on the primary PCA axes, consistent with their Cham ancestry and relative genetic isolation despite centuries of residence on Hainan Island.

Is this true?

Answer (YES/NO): NO